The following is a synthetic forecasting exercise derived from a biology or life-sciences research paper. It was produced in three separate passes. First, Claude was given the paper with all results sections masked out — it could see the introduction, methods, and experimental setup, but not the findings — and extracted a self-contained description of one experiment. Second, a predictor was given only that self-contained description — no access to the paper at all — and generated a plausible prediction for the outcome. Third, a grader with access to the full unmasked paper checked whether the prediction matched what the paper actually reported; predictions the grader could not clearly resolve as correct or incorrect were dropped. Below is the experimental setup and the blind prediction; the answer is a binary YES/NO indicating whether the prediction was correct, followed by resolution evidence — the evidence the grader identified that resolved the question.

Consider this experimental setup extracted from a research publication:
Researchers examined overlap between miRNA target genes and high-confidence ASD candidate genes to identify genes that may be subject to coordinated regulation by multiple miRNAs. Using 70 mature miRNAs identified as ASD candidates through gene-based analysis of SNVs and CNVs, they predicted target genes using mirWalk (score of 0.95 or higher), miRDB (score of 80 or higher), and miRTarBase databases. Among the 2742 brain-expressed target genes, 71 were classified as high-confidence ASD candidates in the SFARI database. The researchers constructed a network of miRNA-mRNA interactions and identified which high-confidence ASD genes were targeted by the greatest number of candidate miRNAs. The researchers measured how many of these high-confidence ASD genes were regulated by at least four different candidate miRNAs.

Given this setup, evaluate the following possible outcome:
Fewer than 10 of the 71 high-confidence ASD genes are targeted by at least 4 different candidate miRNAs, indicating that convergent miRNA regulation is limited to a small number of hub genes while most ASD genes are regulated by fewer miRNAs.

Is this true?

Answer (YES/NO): YES